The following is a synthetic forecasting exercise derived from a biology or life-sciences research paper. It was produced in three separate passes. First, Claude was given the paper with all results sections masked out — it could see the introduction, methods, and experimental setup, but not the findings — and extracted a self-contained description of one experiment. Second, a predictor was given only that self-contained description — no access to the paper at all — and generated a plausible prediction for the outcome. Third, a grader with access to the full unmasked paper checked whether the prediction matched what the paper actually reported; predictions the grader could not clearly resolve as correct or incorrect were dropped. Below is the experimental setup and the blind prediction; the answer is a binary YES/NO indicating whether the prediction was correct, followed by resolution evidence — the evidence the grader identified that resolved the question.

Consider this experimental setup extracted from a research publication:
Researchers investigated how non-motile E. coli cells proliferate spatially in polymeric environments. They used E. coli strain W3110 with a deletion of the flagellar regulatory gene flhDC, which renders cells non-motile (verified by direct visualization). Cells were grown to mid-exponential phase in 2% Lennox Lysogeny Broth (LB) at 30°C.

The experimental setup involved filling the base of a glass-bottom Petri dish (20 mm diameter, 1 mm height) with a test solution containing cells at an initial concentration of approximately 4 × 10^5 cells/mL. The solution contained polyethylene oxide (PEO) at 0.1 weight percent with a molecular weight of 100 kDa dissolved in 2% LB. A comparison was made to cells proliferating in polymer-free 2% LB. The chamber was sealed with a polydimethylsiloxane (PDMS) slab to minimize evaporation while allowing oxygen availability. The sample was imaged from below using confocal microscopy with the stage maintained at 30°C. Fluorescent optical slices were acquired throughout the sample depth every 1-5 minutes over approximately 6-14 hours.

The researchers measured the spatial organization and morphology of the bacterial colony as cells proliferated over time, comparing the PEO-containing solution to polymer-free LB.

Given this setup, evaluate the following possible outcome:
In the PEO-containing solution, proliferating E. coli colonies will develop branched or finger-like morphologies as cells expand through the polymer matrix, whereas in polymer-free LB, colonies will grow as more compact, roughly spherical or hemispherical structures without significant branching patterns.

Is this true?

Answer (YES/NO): NO